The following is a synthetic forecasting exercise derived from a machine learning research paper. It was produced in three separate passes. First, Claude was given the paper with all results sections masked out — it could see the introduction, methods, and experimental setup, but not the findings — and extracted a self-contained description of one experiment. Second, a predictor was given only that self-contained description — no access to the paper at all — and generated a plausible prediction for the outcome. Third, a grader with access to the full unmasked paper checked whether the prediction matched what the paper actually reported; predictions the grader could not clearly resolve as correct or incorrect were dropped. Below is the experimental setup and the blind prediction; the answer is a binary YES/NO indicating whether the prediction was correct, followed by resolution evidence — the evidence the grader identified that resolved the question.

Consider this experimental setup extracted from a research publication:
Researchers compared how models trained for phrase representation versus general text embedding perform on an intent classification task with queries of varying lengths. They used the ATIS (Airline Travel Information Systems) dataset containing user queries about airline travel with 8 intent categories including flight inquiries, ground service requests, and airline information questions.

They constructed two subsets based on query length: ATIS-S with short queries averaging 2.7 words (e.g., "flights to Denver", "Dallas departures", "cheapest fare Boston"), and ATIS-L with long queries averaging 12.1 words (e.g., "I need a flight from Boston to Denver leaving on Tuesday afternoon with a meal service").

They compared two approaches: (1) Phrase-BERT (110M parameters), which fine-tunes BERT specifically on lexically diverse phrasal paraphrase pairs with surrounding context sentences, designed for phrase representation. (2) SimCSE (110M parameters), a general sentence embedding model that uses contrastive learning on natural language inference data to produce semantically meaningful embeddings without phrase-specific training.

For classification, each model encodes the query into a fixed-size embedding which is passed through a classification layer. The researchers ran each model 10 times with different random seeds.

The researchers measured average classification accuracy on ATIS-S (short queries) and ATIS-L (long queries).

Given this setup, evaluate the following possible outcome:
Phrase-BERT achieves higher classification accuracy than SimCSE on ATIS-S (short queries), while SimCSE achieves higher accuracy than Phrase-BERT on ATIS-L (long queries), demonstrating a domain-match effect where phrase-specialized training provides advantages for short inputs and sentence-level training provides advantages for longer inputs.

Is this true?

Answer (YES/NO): NO